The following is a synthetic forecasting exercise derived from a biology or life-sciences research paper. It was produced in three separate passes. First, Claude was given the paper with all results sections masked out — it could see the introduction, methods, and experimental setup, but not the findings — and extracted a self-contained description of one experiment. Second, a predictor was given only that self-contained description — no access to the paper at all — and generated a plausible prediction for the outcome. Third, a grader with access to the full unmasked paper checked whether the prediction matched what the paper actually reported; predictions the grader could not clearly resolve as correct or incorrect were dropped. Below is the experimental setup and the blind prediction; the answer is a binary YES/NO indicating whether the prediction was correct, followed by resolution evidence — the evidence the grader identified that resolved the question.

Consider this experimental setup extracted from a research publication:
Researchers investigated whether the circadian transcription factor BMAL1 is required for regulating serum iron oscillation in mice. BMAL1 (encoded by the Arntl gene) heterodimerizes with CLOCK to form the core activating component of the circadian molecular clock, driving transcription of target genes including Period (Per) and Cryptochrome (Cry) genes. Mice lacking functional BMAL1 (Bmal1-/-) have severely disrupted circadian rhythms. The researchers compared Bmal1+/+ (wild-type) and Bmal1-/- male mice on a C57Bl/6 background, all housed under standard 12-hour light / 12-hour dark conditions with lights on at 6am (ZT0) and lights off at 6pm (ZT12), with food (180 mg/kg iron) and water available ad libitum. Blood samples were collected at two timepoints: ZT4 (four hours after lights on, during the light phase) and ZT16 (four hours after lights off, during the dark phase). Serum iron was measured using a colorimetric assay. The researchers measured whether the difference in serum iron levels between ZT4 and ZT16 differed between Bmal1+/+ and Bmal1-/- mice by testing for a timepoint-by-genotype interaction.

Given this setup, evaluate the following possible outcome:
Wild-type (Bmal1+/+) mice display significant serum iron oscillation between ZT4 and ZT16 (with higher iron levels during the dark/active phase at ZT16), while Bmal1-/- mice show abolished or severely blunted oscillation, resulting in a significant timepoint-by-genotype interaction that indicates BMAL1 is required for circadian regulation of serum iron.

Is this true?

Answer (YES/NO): YES